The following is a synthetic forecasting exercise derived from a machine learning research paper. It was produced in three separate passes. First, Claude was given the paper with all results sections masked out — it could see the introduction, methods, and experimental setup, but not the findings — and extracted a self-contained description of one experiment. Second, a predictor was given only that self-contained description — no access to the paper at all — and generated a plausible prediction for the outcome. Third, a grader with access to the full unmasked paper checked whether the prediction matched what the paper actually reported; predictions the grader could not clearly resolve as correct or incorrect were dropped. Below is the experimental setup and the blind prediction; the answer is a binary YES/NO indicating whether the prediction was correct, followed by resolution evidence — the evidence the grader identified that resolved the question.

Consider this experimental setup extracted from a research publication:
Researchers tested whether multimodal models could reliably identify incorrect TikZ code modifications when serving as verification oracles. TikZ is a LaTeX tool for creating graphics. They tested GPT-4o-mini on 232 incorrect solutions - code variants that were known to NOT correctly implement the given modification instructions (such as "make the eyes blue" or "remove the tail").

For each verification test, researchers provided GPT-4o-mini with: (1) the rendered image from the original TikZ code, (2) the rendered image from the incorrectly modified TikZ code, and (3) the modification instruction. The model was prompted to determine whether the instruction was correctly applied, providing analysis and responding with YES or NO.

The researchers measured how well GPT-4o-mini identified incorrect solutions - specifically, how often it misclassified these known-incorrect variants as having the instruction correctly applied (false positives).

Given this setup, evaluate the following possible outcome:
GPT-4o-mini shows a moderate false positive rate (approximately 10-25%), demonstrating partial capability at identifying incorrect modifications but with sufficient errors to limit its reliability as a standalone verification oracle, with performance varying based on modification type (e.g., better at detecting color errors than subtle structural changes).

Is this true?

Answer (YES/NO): NO